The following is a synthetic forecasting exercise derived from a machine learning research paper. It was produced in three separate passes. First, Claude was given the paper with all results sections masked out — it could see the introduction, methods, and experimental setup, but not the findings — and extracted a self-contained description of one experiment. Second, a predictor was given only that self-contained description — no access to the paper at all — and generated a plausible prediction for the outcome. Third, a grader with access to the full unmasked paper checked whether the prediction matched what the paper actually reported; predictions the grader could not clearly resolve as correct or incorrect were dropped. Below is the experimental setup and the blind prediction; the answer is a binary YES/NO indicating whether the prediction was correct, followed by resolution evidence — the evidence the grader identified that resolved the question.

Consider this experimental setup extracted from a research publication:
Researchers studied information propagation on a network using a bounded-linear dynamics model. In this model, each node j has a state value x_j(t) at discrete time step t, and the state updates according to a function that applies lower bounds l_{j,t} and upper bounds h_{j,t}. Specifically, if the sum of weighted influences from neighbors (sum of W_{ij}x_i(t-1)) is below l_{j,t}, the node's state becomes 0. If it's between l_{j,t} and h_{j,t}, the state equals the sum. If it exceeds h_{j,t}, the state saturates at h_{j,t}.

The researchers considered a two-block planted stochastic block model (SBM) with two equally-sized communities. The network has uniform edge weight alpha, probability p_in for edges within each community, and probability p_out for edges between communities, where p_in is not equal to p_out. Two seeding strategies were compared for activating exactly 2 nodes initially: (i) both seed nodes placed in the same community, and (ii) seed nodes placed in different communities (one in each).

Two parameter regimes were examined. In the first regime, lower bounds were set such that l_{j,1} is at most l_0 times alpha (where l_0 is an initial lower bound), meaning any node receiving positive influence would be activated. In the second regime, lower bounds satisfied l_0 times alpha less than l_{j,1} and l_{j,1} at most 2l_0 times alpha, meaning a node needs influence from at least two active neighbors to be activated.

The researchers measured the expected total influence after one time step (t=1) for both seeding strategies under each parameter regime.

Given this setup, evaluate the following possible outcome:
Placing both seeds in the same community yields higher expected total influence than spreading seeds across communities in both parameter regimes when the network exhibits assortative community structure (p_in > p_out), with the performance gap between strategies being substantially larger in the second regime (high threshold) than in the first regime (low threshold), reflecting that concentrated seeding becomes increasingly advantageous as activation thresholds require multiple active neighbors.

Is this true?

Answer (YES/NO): NO